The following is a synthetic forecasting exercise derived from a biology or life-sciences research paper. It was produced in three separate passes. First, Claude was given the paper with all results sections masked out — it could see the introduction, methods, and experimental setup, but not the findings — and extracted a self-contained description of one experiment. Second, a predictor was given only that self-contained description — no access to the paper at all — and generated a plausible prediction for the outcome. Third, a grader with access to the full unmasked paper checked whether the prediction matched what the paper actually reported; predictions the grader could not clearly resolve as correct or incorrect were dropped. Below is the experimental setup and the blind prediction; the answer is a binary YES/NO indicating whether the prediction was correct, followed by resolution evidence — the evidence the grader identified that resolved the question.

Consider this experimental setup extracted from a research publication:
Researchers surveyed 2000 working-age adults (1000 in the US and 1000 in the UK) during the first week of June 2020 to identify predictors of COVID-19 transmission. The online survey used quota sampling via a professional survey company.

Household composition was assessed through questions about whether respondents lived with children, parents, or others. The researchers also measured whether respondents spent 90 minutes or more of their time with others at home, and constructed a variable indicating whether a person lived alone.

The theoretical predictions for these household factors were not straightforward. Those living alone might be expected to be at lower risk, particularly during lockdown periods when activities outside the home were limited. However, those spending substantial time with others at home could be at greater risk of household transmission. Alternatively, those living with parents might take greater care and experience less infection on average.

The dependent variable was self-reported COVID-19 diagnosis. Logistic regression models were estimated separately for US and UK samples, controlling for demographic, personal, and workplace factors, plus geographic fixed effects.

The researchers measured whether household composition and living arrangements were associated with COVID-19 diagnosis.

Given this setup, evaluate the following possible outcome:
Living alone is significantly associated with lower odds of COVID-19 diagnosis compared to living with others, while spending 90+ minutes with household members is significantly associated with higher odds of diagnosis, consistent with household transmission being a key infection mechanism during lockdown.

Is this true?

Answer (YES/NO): NO